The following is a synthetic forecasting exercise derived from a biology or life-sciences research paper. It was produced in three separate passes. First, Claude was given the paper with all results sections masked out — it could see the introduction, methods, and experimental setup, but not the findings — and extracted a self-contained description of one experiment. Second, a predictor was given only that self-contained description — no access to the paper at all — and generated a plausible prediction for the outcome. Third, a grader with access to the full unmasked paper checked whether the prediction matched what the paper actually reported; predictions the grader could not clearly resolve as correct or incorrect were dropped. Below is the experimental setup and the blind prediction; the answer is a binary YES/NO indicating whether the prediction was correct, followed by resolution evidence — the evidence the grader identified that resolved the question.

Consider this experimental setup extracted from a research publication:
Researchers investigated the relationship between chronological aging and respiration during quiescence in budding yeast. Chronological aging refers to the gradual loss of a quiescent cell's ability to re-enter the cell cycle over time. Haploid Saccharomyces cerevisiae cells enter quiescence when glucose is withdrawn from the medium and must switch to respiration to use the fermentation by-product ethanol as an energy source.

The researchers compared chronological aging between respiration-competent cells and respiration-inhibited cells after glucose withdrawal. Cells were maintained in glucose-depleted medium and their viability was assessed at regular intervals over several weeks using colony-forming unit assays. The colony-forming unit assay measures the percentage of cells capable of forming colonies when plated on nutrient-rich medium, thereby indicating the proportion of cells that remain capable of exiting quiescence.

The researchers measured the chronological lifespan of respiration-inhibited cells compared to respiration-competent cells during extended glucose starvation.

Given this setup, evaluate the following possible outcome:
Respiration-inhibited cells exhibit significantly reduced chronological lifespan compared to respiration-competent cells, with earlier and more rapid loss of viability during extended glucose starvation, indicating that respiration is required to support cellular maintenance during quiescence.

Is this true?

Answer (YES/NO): YES